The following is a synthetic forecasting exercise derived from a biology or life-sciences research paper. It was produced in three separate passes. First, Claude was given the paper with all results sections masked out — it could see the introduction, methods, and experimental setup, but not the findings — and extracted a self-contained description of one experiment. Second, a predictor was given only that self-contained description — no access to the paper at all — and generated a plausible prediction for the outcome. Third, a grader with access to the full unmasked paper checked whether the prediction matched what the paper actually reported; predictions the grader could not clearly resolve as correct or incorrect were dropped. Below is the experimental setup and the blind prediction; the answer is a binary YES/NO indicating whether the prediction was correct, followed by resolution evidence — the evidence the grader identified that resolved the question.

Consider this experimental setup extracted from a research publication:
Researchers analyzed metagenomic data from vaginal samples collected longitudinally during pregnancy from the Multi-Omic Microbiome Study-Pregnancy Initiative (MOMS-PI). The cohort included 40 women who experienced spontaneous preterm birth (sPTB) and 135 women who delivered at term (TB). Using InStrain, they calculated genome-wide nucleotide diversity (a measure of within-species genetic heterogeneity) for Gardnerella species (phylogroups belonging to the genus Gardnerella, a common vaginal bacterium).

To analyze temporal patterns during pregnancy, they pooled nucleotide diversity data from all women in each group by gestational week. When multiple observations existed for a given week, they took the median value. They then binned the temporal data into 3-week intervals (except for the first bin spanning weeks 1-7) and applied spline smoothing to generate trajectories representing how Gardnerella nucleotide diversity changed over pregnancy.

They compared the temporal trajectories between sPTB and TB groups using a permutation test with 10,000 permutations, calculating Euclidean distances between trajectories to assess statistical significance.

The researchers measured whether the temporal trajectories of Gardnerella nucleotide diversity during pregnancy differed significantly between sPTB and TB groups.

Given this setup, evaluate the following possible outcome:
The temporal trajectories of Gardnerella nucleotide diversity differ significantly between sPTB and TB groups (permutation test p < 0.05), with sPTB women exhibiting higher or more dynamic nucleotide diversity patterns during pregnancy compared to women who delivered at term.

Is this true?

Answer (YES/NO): YES